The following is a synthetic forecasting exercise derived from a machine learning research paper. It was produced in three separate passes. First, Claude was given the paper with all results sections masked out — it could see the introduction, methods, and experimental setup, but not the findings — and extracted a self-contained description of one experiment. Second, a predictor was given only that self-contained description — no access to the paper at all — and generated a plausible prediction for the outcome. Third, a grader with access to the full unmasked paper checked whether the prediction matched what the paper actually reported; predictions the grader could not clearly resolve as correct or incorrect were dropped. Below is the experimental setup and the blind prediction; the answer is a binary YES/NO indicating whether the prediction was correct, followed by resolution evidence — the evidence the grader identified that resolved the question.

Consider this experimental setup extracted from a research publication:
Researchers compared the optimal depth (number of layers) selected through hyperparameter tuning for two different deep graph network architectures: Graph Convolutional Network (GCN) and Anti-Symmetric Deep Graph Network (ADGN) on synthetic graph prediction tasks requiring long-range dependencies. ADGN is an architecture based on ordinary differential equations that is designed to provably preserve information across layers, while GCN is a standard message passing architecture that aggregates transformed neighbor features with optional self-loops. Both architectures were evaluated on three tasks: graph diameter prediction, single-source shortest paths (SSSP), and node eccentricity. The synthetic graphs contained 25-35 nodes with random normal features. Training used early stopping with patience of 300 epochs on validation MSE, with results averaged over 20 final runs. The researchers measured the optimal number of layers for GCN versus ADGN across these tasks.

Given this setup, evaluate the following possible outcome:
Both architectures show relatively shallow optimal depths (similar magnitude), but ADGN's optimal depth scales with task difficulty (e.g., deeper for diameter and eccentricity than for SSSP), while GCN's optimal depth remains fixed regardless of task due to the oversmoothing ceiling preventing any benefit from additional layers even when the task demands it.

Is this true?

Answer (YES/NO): NO